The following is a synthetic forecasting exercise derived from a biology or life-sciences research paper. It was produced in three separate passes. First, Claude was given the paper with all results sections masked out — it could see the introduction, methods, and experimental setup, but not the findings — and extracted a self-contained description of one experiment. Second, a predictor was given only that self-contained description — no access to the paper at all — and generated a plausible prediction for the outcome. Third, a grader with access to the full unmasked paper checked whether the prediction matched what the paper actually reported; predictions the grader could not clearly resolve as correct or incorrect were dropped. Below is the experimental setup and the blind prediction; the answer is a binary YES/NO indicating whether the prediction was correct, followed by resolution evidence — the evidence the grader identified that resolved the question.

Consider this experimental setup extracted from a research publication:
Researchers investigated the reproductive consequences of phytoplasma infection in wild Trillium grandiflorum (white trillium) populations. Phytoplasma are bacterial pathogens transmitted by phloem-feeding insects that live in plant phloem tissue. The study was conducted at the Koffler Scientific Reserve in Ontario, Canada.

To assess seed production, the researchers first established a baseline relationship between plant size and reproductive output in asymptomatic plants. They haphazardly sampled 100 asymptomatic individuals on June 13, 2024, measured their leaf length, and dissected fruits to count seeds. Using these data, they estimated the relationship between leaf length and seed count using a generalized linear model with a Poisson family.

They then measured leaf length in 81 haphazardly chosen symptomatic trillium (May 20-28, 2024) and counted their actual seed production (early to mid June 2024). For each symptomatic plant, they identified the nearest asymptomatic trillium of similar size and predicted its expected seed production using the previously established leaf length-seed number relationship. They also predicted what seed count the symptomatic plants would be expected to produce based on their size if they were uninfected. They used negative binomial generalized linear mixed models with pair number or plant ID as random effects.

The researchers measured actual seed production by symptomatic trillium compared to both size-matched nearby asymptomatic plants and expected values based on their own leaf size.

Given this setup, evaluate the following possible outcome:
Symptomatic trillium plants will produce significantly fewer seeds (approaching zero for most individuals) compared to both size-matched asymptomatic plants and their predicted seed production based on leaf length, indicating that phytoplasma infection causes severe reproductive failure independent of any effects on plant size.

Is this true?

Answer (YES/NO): YES